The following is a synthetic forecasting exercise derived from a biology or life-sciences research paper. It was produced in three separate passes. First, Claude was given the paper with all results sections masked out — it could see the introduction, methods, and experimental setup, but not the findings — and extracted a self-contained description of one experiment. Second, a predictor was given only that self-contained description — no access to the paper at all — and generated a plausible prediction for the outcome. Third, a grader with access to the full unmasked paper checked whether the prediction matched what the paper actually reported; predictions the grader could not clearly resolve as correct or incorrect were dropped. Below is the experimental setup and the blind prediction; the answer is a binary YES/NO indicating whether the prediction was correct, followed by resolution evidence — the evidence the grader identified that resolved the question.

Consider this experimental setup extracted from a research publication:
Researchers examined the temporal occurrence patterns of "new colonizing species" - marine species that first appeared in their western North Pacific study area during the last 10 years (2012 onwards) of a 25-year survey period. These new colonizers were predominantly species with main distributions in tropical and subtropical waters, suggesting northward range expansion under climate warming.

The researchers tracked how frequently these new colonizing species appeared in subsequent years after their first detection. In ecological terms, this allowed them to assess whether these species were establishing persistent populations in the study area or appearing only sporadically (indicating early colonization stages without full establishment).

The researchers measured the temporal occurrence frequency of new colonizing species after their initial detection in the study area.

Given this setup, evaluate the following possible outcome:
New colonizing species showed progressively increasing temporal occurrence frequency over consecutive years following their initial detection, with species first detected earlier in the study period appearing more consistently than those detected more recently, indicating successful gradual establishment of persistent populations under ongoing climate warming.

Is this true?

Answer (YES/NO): NO